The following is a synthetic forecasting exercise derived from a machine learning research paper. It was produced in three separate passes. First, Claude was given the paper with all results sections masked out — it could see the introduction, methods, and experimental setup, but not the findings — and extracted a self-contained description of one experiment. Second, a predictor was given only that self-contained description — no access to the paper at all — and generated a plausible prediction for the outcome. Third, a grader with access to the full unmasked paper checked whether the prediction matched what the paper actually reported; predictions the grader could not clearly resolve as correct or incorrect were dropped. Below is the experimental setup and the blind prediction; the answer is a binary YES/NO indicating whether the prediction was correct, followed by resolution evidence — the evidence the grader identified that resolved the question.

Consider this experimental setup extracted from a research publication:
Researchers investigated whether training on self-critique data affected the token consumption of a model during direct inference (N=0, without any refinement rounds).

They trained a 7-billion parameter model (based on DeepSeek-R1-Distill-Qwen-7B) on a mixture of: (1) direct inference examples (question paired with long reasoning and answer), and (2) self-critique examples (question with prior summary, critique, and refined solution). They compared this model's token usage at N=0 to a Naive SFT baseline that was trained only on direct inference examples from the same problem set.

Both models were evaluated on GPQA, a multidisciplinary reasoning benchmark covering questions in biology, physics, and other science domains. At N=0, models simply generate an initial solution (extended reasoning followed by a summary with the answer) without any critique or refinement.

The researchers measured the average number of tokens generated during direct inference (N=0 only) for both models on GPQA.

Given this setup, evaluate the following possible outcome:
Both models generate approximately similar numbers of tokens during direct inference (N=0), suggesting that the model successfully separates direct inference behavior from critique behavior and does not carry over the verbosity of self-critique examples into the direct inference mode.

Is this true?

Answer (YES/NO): NO